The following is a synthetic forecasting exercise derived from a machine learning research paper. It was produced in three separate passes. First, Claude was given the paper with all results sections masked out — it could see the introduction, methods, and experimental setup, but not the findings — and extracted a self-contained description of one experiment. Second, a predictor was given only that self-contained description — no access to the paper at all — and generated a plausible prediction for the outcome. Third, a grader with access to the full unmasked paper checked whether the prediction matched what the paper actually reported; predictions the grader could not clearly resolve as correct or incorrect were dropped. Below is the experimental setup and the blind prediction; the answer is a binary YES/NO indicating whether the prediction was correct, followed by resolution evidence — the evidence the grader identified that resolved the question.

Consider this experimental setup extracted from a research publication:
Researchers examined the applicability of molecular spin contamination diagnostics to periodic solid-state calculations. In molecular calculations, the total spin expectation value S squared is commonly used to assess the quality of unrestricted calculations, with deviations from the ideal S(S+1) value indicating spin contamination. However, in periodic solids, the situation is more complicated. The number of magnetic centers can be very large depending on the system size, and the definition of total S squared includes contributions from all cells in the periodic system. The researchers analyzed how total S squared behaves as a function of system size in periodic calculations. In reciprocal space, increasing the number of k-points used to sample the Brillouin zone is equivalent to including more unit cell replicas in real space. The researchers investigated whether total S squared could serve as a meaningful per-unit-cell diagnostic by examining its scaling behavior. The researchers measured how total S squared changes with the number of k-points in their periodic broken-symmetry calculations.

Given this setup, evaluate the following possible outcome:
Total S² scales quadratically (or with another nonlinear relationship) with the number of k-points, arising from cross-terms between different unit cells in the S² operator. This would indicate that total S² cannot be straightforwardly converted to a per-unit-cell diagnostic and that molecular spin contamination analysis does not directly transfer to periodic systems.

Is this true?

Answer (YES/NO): YES